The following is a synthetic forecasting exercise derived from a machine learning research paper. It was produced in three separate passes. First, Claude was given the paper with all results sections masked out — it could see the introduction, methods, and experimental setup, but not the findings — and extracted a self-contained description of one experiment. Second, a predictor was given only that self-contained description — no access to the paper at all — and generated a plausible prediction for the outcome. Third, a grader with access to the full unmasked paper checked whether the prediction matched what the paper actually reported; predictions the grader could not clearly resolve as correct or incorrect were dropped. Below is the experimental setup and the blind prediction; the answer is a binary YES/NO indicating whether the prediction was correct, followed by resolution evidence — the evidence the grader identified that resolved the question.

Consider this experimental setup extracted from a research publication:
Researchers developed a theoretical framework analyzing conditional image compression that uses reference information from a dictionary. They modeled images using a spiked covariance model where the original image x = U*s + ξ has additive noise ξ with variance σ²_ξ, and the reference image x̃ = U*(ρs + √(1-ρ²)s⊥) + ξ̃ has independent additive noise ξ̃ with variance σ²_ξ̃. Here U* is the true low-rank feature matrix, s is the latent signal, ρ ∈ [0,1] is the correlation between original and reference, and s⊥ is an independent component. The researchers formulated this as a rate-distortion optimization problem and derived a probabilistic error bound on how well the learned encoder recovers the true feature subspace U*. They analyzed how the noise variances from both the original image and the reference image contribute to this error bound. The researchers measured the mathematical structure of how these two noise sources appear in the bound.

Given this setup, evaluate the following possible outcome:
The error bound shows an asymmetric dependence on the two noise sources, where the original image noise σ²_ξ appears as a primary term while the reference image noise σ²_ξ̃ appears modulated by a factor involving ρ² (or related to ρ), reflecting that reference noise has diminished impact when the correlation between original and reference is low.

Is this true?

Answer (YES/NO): NO